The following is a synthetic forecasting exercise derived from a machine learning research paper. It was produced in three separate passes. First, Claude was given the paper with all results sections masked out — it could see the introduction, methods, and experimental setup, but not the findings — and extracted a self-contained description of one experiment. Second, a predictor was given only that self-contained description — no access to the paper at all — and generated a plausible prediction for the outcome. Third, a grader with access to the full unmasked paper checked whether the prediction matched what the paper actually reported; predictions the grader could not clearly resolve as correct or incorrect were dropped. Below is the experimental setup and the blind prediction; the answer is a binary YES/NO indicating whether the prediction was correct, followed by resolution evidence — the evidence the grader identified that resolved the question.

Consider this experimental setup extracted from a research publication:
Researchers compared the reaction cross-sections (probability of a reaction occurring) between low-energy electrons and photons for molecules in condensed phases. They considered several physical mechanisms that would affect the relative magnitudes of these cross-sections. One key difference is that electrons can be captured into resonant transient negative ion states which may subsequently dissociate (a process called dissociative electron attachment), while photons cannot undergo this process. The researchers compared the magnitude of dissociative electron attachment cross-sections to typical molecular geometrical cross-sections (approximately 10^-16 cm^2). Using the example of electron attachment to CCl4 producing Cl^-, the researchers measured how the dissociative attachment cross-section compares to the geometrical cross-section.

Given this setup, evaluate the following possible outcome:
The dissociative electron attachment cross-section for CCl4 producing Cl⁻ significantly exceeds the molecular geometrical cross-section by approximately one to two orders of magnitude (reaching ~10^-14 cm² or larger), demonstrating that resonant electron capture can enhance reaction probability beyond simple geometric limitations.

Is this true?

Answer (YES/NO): NO